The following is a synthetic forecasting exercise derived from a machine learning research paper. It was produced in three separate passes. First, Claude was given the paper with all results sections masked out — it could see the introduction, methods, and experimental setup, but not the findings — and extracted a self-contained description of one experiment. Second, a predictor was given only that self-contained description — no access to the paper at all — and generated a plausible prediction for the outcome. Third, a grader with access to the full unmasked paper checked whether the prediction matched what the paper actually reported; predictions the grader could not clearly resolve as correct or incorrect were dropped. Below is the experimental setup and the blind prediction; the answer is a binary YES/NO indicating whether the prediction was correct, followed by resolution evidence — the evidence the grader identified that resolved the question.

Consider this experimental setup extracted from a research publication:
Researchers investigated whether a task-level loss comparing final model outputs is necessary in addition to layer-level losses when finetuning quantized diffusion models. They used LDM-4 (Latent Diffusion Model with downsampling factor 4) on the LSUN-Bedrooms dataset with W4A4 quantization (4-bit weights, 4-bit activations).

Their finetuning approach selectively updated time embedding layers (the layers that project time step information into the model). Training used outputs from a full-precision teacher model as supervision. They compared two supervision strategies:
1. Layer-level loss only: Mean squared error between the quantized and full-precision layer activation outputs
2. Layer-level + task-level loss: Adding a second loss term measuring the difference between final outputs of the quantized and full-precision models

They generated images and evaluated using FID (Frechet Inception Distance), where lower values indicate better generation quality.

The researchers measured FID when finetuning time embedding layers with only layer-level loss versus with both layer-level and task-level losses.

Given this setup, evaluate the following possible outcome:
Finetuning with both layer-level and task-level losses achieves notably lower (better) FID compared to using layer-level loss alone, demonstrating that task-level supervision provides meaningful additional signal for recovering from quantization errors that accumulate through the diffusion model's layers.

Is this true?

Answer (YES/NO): YES